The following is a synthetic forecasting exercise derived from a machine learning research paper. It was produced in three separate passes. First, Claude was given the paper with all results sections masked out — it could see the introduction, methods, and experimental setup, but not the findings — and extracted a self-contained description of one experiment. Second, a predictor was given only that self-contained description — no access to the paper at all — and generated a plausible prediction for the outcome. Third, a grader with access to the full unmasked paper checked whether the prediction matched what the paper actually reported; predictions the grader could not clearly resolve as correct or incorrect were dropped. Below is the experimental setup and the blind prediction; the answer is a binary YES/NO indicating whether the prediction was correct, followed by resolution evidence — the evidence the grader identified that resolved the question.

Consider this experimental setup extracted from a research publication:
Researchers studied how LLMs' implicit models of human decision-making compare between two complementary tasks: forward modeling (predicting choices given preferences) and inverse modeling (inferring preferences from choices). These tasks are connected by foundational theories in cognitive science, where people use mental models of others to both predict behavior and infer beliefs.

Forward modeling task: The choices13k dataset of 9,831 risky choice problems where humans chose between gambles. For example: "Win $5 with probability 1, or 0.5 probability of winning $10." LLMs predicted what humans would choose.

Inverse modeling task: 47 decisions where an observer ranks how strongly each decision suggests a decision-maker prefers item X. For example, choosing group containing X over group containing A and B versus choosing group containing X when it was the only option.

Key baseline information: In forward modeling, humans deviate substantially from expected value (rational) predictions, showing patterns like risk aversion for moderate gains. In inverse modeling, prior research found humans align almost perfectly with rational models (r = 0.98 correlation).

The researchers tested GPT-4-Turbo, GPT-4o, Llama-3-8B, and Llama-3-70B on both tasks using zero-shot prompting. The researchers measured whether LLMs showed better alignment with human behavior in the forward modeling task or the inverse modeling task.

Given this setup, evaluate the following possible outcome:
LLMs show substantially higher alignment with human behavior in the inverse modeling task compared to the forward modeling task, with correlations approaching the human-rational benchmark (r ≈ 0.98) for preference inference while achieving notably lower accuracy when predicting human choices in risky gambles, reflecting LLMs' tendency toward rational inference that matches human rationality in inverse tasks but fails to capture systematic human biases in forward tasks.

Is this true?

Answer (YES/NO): NO